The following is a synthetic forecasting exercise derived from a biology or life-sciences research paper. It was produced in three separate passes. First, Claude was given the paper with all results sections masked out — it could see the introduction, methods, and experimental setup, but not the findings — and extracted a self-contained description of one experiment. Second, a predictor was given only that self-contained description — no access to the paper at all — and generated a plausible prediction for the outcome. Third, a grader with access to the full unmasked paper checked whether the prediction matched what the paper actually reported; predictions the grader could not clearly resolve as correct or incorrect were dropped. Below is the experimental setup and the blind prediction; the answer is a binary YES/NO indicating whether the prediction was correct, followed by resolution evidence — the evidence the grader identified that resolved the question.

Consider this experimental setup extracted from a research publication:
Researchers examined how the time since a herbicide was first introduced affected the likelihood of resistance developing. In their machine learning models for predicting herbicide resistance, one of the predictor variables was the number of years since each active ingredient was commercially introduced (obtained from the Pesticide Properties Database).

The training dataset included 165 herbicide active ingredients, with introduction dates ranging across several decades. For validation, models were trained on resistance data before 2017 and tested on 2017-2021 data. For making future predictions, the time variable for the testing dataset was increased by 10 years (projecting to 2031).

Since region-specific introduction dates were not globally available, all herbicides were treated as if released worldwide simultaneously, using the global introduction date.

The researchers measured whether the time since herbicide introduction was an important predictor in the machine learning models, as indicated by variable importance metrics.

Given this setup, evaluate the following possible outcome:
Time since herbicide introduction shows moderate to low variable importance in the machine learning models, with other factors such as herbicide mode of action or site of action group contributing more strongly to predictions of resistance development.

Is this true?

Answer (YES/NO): NO